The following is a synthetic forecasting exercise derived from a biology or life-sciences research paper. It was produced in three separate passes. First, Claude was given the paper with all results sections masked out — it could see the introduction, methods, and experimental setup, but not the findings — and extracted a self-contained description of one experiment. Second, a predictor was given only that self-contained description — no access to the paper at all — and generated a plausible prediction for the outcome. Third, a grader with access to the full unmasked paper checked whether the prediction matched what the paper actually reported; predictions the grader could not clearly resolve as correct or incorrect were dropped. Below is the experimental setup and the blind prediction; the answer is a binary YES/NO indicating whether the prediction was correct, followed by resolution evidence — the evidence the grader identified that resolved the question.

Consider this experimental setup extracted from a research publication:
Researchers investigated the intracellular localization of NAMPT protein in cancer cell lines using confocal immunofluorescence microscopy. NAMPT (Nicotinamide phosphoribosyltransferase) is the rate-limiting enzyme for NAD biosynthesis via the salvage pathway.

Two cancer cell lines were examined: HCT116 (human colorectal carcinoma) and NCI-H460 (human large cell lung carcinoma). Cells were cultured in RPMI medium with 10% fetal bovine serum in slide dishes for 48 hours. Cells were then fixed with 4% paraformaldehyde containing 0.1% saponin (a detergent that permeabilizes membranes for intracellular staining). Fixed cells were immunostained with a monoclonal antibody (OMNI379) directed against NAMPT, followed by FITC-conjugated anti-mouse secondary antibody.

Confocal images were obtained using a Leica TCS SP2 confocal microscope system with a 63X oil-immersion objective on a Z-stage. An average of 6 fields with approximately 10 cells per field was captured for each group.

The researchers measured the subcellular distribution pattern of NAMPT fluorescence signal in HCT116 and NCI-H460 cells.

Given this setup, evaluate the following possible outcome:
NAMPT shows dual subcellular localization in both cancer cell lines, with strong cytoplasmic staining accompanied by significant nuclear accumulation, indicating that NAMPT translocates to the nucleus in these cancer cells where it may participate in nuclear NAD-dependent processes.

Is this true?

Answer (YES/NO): NO